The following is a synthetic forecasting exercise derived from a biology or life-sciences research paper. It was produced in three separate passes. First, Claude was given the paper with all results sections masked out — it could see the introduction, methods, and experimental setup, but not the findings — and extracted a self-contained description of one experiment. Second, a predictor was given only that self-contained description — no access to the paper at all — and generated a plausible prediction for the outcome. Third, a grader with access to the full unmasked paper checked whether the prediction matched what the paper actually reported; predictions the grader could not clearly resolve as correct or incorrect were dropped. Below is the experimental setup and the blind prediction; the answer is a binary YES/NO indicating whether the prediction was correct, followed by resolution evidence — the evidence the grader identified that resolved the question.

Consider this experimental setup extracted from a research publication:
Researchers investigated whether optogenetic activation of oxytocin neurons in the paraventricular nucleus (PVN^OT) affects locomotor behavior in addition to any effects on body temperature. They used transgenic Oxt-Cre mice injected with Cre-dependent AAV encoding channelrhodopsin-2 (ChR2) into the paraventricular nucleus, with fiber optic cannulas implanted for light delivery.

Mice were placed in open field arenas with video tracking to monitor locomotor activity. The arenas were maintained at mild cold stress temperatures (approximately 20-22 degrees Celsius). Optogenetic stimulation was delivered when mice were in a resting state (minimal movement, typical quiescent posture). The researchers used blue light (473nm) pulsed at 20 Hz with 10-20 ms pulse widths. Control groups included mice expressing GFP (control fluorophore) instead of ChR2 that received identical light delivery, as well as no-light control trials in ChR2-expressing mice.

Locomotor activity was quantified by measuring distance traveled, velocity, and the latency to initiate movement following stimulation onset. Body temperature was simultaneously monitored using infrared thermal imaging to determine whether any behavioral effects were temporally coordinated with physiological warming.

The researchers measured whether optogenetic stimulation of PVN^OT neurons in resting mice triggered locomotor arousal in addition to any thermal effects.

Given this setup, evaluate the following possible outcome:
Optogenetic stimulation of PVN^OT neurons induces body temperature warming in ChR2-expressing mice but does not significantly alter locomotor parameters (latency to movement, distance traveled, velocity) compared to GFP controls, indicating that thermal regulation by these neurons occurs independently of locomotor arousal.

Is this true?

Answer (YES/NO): NO